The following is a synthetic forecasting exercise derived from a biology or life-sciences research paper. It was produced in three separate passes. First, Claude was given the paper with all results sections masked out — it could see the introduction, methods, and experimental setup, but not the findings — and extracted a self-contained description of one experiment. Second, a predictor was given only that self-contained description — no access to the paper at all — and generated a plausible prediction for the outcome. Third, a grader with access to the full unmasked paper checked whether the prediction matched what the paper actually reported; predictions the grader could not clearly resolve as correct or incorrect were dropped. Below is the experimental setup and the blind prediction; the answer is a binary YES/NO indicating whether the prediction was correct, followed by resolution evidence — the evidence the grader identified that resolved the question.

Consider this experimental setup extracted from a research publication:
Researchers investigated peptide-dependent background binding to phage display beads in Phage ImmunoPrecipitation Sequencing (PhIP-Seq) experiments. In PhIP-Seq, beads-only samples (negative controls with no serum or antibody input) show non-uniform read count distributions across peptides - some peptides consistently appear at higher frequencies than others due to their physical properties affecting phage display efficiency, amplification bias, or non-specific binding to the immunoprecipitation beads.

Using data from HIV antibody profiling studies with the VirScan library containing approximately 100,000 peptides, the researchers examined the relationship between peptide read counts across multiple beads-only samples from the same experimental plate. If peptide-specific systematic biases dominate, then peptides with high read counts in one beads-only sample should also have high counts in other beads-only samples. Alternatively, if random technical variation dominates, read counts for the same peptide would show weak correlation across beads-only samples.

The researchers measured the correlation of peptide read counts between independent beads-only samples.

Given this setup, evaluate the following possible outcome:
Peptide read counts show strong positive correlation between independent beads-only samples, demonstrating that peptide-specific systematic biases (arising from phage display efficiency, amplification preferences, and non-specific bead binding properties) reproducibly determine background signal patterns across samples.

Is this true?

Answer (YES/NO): YES